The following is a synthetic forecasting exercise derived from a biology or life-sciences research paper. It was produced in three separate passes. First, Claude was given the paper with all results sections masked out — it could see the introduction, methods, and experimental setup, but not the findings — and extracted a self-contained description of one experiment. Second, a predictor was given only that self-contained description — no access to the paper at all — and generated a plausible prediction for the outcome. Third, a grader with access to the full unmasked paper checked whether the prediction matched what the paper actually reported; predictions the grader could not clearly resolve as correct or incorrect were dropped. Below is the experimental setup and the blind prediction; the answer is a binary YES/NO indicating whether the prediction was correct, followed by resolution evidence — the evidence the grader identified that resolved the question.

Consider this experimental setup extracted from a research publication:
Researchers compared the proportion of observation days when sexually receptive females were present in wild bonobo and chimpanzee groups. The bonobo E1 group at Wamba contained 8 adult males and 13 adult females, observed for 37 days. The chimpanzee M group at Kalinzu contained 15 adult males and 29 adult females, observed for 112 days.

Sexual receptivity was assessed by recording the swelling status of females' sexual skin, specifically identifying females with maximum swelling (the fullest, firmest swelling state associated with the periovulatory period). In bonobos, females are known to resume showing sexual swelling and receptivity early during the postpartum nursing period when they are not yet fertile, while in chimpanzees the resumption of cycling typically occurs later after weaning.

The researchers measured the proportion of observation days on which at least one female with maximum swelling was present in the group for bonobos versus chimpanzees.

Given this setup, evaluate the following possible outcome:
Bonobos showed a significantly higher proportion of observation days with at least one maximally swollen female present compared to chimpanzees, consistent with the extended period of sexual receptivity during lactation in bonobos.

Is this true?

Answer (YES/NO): YES